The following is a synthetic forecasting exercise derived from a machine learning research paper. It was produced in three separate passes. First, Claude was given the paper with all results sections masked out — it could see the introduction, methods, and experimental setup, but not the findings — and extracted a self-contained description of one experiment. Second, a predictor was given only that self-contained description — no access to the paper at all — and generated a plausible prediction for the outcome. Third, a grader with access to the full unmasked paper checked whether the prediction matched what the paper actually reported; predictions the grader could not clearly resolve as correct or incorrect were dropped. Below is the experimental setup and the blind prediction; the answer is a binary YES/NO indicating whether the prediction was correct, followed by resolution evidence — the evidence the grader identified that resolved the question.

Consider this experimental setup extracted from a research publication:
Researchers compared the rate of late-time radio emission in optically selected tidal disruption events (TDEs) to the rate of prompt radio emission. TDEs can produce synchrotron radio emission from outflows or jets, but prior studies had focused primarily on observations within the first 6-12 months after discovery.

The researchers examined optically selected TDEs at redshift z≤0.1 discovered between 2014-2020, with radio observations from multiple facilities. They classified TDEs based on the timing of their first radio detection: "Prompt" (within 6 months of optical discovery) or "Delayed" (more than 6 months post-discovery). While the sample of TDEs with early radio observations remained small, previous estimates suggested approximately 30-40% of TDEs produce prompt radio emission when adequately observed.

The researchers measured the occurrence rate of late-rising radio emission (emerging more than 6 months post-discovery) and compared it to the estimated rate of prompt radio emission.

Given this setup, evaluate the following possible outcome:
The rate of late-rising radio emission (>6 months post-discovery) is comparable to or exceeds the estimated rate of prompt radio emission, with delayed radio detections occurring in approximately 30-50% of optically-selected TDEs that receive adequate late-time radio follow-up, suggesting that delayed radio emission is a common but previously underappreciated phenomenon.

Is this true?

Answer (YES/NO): YES